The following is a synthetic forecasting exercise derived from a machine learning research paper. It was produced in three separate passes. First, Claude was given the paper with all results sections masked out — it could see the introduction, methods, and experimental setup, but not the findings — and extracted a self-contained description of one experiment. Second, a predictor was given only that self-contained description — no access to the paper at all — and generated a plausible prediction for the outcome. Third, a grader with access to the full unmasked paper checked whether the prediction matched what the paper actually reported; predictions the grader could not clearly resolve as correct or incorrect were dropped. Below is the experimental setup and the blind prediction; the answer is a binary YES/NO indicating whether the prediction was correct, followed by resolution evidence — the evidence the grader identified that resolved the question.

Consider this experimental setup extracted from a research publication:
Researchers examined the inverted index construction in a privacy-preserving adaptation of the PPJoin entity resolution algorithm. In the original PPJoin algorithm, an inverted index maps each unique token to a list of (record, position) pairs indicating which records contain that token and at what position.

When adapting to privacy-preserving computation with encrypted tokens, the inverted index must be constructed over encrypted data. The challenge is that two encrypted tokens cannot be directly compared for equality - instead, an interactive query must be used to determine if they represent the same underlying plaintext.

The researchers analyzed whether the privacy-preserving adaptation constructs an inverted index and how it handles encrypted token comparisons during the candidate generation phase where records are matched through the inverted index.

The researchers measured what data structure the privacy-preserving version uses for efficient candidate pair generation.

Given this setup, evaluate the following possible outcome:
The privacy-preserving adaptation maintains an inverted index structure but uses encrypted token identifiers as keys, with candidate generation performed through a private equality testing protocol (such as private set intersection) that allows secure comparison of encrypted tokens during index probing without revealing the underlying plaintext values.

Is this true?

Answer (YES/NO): NO